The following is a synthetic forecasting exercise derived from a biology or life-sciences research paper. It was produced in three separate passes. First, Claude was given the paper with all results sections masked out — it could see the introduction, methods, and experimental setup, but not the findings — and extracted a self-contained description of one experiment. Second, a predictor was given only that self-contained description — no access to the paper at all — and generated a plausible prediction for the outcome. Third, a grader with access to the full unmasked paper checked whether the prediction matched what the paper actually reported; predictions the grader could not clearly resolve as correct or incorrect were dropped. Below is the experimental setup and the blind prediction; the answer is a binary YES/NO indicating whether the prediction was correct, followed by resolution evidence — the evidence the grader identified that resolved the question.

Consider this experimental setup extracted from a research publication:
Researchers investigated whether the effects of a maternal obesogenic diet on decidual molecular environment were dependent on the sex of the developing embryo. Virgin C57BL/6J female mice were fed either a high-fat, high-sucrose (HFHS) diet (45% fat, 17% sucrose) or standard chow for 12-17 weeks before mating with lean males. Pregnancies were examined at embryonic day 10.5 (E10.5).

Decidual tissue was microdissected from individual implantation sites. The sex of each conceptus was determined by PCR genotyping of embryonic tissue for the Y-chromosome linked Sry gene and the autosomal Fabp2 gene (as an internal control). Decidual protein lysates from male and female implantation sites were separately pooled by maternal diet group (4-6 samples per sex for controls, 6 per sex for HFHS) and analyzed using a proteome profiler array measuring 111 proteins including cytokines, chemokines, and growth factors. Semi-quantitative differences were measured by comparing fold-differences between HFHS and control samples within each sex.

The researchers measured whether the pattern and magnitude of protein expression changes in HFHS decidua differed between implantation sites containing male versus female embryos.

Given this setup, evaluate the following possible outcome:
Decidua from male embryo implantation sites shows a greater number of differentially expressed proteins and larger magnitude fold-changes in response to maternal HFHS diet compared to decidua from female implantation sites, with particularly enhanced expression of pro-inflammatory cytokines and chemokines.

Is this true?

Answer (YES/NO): NO